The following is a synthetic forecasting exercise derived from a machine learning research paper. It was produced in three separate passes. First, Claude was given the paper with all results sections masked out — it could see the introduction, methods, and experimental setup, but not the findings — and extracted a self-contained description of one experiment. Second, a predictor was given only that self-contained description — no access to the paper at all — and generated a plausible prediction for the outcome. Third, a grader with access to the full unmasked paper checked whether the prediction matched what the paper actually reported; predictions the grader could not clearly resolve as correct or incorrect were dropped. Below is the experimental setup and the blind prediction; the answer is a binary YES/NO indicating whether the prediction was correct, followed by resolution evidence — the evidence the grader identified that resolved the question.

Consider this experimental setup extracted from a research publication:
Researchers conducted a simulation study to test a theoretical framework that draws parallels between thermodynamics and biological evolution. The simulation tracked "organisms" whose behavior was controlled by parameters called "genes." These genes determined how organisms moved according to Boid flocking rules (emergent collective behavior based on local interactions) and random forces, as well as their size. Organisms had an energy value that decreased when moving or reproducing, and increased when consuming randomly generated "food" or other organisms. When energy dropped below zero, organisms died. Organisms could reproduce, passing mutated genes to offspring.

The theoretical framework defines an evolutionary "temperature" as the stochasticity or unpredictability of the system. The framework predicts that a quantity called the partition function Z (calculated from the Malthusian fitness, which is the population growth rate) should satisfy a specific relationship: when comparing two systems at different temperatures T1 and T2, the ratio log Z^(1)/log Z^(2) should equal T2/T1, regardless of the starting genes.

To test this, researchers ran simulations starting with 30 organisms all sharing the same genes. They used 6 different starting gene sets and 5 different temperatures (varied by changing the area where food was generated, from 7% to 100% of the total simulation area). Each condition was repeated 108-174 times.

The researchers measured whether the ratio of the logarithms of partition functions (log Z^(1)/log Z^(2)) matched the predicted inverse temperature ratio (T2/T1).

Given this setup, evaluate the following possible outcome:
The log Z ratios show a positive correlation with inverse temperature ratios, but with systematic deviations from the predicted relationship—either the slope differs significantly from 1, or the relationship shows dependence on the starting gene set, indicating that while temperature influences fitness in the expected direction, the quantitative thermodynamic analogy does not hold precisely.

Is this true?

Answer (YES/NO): NO